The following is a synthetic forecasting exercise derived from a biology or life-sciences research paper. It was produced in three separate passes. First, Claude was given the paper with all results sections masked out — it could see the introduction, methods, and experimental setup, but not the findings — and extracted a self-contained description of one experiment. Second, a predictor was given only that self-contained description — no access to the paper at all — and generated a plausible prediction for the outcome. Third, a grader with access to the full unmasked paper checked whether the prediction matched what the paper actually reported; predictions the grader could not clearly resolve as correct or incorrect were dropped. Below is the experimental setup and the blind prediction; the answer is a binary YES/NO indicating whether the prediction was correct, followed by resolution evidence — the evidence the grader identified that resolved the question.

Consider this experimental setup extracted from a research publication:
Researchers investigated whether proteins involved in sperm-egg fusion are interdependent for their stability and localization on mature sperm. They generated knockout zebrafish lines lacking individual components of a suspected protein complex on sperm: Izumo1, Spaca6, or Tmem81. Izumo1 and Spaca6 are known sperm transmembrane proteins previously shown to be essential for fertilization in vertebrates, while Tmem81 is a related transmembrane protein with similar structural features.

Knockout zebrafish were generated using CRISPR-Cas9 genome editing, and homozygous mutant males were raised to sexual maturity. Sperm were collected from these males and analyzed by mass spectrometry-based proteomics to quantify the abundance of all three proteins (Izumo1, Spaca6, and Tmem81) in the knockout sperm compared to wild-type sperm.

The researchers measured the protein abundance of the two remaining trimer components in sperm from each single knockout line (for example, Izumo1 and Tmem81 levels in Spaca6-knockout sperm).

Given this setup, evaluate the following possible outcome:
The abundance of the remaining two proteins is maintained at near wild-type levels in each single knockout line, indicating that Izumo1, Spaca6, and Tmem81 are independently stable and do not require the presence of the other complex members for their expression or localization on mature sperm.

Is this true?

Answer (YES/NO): NO